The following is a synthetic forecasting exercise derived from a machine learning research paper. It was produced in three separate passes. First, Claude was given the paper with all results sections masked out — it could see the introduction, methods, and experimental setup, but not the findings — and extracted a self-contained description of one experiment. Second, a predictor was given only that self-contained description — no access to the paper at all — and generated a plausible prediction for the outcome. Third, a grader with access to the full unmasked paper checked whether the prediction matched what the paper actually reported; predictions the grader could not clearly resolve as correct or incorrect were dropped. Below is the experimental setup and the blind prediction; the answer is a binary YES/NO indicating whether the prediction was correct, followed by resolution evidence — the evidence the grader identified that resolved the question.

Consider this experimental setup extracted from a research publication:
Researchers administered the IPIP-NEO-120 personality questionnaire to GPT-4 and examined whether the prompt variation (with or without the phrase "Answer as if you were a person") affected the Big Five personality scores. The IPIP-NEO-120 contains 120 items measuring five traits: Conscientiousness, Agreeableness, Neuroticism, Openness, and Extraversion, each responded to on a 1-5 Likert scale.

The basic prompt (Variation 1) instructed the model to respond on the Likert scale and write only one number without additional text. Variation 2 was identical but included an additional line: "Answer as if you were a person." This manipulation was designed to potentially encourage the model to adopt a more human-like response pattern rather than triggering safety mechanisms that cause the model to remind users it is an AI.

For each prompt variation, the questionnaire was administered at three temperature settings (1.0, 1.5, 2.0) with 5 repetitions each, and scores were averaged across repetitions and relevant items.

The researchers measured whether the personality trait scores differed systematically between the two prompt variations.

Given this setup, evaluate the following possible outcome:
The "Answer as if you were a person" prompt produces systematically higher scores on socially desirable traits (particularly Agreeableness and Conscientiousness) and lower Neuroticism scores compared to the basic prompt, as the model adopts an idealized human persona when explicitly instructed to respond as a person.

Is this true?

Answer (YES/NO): NO